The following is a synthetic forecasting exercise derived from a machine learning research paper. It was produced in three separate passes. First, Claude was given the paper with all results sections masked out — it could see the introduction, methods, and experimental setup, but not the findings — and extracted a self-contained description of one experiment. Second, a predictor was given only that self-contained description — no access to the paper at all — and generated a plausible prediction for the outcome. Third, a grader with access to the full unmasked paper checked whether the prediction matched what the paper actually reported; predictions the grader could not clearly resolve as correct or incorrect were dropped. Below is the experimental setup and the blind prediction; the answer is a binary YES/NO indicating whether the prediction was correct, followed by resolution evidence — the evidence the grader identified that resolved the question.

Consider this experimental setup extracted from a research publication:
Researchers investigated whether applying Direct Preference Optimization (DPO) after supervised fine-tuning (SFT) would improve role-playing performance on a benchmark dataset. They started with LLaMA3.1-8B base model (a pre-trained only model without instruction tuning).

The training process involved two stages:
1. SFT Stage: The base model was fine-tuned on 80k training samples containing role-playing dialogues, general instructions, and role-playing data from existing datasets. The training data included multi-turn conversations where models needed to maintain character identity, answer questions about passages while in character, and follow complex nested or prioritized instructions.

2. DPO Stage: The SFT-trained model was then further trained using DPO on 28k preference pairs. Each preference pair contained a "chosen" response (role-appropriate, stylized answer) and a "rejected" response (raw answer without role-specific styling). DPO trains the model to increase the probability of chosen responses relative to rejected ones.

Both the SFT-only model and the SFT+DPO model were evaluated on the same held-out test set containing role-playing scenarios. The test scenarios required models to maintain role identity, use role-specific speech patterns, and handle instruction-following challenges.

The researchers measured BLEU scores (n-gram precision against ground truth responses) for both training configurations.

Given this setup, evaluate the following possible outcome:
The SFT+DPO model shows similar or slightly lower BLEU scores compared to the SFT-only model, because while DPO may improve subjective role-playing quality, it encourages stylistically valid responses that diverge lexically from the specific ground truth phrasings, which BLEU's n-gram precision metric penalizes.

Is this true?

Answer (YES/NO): NO